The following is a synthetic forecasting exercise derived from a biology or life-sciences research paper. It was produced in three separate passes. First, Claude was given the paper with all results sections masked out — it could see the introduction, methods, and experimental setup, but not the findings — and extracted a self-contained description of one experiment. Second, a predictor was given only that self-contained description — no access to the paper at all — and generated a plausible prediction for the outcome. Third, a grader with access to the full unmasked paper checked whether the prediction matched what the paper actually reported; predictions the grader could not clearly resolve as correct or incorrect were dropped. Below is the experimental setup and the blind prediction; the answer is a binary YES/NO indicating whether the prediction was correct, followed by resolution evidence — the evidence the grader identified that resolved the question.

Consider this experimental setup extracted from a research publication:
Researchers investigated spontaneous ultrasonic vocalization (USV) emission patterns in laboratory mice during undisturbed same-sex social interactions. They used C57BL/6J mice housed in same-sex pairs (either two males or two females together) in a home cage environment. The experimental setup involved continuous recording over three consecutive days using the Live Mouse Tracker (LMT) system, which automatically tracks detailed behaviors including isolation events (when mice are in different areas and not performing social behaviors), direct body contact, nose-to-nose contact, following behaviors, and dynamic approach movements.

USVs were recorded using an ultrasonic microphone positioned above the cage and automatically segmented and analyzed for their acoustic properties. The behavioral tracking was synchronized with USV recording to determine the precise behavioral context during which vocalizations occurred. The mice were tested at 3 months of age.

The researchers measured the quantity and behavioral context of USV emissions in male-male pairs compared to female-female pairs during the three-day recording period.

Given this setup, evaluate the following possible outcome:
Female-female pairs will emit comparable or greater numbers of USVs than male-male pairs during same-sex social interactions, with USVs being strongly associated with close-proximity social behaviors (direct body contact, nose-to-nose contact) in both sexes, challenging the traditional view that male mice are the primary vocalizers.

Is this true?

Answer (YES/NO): NO